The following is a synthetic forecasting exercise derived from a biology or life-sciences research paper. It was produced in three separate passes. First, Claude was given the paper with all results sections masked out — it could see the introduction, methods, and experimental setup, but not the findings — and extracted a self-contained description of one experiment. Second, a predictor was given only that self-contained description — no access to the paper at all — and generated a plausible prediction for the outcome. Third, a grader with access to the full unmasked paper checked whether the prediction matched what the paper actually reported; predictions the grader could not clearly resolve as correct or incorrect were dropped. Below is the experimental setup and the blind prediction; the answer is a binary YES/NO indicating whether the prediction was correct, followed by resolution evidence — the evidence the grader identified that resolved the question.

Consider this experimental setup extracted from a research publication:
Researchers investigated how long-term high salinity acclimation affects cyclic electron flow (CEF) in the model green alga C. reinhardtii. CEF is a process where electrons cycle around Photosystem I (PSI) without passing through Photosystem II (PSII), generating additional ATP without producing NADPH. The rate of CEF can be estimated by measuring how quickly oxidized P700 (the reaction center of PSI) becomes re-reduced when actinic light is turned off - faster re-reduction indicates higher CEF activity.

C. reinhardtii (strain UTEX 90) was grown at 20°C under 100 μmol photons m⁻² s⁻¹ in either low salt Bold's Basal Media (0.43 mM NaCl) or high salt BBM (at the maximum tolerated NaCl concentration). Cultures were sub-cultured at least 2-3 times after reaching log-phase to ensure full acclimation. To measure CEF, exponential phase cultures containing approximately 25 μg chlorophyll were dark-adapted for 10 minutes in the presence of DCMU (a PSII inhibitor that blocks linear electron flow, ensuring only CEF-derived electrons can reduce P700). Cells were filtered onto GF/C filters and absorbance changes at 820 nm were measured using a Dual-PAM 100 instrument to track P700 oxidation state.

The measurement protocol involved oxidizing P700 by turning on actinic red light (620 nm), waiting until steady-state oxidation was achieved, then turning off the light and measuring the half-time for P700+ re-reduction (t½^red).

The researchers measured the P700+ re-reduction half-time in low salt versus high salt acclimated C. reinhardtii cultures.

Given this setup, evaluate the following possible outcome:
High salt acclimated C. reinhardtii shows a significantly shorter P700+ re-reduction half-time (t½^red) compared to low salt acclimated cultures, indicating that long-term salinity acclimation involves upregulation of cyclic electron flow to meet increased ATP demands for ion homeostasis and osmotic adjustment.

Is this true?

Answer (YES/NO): YES